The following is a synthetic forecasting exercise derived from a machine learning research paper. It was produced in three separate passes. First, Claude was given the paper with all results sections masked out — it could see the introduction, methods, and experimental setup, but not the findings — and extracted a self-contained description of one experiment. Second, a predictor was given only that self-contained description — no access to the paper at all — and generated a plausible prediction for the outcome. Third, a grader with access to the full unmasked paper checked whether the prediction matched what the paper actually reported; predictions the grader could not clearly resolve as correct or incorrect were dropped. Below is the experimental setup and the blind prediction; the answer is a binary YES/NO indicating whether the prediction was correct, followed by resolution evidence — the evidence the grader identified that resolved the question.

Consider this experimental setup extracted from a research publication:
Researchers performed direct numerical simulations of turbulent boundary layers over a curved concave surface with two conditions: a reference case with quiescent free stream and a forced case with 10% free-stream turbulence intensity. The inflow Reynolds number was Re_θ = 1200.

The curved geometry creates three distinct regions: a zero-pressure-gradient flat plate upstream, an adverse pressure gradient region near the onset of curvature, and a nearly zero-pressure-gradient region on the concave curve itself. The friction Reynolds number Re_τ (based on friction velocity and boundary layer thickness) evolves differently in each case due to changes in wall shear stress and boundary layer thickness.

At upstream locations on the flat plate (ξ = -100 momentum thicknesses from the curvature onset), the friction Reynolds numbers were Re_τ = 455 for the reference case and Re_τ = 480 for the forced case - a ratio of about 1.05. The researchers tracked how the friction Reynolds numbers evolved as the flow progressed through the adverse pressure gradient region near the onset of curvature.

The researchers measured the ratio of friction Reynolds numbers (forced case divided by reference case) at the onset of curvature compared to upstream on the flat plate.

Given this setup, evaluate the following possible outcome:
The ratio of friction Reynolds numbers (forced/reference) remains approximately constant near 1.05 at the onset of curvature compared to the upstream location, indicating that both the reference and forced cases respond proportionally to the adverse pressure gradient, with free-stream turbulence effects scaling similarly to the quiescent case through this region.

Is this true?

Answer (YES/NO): NO